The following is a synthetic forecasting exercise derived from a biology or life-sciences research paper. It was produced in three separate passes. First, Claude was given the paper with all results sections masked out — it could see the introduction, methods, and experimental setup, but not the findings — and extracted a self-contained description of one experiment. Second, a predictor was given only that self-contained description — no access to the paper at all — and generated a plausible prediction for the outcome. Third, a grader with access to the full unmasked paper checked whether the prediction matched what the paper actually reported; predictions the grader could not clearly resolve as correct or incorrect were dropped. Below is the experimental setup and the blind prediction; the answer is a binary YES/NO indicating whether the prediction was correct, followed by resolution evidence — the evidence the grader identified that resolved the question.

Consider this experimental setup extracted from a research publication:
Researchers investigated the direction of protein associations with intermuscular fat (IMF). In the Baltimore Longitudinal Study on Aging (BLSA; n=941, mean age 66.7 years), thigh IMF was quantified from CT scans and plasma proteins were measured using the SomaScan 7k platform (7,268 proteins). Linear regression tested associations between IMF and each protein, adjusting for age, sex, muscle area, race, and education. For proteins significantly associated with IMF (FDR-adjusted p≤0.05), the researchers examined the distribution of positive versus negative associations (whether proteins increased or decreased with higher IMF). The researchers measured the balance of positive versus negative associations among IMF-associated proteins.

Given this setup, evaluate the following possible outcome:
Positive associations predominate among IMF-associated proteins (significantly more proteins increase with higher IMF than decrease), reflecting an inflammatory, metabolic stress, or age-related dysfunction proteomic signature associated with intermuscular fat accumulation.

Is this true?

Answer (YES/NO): NO